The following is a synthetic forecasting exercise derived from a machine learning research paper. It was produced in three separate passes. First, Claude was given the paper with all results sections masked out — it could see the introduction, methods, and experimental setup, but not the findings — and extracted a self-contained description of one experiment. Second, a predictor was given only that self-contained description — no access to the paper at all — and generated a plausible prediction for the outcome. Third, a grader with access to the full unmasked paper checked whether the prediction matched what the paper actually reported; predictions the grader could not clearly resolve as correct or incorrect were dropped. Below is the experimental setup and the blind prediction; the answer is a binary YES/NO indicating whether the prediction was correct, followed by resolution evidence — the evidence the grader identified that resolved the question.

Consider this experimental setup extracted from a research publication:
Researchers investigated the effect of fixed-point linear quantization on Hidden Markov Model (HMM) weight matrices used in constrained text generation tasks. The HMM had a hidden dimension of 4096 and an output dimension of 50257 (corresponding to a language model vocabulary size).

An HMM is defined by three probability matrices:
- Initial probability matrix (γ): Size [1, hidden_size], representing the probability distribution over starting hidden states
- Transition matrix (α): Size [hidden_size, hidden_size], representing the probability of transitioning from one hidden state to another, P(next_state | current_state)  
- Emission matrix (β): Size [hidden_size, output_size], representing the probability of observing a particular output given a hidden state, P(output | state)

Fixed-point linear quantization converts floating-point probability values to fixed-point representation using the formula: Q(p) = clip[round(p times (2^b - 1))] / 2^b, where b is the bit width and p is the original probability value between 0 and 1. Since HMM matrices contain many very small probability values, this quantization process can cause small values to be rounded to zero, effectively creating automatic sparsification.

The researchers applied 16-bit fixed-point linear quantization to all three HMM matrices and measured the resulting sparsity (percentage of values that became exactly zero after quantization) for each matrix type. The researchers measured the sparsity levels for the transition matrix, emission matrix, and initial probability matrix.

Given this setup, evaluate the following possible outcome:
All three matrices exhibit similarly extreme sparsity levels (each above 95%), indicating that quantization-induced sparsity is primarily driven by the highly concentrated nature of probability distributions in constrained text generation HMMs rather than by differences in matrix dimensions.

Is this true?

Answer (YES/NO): NO